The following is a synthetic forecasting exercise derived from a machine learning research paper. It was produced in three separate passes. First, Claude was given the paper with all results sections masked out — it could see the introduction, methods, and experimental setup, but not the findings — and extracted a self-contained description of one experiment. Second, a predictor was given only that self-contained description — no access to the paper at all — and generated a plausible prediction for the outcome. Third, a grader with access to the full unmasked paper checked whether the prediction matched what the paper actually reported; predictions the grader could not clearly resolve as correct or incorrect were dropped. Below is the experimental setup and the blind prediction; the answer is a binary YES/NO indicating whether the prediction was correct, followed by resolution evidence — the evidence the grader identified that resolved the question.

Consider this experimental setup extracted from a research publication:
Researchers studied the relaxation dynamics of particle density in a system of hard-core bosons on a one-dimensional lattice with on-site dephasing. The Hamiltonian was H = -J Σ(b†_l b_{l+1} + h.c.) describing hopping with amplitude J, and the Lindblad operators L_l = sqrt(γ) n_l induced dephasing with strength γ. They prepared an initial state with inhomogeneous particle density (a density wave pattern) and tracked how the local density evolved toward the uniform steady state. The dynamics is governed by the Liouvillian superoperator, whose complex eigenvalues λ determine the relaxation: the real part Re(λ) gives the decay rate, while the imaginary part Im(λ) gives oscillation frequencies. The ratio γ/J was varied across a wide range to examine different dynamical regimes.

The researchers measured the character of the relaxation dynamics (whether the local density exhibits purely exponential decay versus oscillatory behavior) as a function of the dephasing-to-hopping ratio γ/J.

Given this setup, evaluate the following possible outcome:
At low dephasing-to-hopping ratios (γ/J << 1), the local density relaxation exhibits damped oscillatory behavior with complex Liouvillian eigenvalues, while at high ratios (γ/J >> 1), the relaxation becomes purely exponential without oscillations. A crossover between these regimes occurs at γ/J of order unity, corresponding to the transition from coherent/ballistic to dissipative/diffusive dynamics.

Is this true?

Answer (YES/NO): NO